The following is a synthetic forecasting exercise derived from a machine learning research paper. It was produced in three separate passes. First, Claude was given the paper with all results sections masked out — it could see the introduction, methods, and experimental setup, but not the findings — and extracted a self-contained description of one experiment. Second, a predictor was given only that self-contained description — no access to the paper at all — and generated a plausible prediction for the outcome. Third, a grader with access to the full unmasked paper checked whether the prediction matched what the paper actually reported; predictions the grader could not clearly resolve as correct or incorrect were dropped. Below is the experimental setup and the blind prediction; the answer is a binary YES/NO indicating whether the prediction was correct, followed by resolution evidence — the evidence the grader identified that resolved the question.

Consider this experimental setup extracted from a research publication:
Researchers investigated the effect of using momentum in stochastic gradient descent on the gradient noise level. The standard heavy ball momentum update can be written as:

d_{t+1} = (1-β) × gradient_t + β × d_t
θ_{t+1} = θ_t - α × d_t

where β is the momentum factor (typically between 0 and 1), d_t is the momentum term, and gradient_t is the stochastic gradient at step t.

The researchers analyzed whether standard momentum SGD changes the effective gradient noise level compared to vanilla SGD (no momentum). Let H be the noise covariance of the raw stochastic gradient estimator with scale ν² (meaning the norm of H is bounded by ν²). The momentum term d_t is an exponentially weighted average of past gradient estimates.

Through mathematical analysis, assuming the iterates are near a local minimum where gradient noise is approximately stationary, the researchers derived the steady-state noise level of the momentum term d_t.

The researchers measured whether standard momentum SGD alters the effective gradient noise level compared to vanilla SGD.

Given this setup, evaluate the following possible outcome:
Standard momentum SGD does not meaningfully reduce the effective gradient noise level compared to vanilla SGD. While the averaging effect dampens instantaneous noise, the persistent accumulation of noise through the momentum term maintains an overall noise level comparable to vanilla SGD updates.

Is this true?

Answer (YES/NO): YES